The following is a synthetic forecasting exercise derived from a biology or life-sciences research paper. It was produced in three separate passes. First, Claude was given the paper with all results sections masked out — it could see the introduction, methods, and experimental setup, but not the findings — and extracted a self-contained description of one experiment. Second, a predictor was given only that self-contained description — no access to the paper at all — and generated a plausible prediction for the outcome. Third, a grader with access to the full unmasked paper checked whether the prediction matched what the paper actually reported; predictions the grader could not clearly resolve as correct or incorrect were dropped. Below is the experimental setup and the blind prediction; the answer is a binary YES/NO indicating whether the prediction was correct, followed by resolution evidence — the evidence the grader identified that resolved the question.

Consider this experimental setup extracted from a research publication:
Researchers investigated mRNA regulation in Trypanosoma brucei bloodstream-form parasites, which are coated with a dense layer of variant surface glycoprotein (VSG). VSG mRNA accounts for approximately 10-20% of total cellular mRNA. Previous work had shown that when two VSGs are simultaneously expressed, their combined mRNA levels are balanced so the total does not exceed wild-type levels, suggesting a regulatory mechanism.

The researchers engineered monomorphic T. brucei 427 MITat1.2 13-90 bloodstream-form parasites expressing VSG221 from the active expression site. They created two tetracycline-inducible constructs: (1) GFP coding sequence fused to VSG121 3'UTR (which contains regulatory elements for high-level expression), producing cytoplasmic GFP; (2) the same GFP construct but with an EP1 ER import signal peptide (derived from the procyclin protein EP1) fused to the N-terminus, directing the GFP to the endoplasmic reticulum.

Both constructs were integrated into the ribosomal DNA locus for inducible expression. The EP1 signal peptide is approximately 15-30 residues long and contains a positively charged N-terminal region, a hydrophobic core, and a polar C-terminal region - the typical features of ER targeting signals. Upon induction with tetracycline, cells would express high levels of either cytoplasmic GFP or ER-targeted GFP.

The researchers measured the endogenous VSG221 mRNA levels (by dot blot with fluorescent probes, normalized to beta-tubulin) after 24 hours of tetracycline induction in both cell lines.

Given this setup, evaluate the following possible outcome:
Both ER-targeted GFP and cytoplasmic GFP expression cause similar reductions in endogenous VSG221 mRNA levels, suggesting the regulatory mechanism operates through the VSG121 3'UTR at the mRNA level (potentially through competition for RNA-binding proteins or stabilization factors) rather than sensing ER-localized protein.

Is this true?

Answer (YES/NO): NO